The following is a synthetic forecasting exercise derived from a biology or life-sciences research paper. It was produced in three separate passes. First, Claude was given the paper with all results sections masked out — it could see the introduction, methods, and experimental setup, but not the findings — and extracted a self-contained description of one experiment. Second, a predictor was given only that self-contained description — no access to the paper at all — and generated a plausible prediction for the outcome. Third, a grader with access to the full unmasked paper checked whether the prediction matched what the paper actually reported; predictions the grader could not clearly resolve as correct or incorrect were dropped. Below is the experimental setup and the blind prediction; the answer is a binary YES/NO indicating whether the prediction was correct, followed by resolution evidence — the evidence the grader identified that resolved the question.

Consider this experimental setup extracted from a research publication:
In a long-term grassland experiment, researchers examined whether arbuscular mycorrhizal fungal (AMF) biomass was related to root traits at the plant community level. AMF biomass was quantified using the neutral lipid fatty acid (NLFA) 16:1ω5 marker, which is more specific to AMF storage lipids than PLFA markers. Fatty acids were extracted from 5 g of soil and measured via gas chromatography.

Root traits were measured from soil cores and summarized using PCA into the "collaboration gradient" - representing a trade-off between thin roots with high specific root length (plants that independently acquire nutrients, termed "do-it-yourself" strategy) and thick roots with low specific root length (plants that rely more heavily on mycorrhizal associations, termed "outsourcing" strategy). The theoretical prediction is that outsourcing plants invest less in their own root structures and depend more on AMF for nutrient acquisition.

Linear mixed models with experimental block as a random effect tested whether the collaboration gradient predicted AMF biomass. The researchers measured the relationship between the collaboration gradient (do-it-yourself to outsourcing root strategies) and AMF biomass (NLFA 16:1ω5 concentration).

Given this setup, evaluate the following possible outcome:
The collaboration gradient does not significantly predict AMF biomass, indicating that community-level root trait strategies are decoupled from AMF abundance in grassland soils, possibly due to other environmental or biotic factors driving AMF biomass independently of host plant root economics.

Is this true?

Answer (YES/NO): YES